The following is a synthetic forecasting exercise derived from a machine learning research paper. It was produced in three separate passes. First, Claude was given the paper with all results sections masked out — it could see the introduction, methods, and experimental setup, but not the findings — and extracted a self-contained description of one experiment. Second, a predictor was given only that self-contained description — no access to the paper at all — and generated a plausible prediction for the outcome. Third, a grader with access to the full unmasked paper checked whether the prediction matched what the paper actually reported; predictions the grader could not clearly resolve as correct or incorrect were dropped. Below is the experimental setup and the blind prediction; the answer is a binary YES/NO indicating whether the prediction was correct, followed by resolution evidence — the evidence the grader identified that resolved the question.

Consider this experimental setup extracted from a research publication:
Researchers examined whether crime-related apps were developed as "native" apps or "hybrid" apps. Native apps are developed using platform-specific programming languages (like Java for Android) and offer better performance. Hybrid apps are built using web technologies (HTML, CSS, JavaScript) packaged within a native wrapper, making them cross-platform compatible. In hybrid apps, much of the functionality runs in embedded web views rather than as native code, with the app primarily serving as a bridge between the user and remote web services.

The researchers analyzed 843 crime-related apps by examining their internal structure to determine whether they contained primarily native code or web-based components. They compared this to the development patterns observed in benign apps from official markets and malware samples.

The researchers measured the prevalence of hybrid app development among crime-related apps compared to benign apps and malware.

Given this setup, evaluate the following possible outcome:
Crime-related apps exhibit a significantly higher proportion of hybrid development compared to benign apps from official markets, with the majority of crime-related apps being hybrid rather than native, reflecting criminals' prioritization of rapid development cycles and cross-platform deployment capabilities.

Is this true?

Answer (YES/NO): YES